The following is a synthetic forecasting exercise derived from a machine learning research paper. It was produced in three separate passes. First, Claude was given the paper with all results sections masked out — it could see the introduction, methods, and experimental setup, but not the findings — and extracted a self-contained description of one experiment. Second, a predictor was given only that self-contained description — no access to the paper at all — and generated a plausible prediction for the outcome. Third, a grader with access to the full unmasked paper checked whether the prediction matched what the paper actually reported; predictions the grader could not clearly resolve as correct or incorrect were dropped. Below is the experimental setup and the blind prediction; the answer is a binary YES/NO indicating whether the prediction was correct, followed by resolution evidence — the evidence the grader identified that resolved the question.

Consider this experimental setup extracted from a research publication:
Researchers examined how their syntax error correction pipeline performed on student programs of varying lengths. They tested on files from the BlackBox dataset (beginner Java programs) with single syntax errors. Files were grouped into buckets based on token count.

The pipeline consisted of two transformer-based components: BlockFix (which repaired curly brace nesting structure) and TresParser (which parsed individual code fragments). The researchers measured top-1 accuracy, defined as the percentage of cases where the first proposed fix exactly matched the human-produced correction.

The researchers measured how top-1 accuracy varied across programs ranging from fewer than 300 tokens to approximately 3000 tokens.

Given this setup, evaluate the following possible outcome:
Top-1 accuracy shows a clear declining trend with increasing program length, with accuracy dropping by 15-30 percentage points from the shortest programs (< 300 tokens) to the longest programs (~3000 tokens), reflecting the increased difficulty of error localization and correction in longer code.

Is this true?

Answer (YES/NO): NO